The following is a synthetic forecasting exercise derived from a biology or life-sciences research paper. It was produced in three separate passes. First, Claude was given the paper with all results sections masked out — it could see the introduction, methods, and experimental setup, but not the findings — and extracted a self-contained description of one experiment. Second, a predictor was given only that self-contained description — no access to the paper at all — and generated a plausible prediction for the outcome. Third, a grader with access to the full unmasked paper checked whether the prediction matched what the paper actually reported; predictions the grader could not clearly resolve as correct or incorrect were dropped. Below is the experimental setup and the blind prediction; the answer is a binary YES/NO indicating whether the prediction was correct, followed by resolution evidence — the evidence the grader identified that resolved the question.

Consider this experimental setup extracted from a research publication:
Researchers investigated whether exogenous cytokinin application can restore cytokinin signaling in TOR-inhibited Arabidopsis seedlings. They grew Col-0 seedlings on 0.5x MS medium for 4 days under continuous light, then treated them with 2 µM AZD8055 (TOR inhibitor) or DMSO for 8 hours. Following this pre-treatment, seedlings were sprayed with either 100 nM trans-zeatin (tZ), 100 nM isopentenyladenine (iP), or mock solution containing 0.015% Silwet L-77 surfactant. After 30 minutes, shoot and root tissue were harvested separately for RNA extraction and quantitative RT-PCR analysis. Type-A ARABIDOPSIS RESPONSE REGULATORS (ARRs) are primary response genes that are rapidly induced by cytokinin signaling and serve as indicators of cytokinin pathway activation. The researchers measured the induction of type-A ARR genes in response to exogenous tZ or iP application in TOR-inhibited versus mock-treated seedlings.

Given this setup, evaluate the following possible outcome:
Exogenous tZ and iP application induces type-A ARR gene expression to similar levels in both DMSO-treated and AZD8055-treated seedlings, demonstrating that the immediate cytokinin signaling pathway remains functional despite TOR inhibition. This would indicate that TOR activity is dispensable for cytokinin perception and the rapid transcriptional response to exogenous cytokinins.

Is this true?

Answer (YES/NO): NO